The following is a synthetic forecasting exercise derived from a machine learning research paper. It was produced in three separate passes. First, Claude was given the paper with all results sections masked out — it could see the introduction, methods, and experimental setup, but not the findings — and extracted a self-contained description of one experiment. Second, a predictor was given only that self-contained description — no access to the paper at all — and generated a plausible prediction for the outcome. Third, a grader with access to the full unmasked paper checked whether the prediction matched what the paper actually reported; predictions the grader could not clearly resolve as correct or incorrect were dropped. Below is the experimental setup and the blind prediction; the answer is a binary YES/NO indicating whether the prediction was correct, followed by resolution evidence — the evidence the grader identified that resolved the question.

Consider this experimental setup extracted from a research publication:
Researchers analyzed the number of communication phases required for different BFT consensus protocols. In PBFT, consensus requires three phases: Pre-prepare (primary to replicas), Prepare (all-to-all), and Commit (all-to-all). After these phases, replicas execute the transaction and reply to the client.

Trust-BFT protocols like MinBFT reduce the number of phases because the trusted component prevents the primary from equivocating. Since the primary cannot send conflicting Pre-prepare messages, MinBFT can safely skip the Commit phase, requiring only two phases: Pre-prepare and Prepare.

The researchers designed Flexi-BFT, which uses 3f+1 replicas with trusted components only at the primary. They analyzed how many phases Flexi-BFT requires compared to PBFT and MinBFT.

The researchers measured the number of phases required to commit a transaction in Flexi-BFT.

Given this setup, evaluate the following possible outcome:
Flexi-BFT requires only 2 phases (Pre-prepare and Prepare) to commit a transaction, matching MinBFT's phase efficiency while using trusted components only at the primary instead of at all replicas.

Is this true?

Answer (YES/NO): YES